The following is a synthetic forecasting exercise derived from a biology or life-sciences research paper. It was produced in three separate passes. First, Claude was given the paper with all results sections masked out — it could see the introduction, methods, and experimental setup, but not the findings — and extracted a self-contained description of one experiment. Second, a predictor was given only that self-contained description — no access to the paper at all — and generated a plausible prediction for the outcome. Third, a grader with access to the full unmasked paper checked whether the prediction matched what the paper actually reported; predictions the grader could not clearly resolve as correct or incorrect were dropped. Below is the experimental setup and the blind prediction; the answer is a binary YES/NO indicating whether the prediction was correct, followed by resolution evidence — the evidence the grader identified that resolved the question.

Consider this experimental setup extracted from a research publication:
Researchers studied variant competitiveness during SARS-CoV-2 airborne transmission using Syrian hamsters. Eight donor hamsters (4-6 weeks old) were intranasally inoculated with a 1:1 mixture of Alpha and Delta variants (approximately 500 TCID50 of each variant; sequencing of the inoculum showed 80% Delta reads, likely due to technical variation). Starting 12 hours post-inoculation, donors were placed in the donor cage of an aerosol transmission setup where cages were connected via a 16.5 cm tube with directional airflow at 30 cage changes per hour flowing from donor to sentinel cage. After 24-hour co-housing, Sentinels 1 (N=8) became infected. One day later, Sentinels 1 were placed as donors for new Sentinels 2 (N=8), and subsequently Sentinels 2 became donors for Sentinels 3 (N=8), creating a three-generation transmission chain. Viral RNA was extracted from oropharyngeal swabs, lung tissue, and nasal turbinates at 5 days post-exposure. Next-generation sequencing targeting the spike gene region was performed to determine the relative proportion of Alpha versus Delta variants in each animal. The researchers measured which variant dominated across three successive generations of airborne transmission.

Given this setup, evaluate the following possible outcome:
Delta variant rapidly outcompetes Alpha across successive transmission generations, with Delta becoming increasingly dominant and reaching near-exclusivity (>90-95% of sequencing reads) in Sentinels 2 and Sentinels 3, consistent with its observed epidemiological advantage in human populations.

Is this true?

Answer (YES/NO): NO